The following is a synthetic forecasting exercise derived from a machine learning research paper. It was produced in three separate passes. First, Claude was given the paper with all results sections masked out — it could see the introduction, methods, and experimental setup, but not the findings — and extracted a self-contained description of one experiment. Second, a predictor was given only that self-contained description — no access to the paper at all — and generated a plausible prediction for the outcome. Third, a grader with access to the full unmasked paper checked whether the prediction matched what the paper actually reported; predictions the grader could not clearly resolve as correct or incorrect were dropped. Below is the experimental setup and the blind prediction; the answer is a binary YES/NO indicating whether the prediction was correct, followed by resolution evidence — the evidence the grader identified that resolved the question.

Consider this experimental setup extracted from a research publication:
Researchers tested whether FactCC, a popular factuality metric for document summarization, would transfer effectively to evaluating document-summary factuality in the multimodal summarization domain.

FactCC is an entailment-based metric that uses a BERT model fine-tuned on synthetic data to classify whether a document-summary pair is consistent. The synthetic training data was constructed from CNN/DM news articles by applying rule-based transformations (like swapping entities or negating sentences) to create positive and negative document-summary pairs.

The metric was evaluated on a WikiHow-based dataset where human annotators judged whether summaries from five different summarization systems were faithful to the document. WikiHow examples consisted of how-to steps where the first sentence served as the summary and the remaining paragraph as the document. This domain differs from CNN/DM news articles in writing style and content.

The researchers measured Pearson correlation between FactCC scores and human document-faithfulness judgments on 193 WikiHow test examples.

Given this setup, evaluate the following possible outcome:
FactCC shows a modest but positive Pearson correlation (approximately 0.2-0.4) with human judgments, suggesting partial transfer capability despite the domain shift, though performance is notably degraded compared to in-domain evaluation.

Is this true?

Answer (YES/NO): NO